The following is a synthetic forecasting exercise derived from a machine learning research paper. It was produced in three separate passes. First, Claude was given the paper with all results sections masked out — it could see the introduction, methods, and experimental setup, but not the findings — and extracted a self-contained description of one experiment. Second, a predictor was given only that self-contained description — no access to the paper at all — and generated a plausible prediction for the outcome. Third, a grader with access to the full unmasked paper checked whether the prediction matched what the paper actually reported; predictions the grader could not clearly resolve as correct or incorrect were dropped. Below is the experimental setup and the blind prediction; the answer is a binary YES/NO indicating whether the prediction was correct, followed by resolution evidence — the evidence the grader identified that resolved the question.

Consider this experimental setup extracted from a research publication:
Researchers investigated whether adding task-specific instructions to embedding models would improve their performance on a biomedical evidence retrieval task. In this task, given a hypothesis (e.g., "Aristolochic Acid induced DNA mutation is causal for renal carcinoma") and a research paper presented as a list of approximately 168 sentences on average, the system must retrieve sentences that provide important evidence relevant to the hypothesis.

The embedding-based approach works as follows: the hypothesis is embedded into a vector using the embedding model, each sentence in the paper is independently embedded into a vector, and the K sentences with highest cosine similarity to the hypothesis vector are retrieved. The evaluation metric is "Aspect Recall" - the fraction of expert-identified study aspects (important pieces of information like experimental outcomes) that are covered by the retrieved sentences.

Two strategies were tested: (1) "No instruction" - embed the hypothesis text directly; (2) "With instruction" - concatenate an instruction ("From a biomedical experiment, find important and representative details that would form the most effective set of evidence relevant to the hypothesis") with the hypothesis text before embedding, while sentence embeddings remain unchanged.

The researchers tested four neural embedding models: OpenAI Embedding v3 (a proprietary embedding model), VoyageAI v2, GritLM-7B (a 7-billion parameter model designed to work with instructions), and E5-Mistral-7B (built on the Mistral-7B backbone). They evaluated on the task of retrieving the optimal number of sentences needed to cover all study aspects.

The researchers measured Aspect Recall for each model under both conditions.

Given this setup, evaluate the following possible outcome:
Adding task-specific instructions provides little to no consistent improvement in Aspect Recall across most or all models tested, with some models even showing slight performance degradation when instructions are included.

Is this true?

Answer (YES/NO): NO